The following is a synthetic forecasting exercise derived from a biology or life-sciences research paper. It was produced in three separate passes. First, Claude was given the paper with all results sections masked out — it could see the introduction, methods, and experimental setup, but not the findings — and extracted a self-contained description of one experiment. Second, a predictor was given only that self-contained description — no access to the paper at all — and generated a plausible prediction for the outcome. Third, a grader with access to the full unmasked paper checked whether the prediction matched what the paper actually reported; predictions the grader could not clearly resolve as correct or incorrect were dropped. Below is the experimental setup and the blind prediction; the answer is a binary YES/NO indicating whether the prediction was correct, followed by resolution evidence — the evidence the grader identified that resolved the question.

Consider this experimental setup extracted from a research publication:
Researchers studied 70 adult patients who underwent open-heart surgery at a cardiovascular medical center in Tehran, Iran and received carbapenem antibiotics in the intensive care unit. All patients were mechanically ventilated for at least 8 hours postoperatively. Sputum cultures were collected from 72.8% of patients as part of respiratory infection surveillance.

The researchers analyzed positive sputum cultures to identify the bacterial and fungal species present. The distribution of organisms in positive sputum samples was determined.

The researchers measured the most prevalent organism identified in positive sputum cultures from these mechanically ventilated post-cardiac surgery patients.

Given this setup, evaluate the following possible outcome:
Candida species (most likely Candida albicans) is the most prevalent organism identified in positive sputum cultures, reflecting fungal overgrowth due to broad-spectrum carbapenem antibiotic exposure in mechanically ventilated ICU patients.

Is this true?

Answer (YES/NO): NO